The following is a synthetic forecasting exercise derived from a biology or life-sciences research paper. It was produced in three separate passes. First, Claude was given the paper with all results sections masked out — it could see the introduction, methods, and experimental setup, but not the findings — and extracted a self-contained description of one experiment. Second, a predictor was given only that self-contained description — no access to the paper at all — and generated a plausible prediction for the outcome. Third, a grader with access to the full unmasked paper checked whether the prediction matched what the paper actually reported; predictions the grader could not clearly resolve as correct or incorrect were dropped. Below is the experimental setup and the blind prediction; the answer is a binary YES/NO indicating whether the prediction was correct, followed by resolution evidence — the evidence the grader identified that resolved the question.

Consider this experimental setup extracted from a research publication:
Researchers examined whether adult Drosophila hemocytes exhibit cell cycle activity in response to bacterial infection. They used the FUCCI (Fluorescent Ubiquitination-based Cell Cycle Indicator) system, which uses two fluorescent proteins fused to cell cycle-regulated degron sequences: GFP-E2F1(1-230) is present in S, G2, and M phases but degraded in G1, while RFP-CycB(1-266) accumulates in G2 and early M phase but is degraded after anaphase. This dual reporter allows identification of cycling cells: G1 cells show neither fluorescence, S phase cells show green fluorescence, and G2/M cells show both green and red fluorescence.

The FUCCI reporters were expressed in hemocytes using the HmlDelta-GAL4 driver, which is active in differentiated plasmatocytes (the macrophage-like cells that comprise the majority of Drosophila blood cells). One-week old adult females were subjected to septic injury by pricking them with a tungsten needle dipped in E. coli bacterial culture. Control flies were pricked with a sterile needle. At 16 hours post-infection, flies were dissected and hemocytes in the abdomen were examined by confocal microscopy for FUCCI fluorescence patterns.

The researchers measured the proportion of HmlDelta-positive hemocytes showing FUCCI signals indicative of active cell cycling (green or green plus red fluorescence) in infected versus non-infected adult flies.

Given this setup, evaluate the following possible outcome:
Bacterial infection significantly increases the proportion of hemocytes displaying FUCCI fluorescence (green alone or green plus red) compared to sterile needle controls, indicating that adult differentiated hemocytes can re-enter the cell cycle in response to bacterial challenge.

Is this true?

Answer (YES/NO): NO